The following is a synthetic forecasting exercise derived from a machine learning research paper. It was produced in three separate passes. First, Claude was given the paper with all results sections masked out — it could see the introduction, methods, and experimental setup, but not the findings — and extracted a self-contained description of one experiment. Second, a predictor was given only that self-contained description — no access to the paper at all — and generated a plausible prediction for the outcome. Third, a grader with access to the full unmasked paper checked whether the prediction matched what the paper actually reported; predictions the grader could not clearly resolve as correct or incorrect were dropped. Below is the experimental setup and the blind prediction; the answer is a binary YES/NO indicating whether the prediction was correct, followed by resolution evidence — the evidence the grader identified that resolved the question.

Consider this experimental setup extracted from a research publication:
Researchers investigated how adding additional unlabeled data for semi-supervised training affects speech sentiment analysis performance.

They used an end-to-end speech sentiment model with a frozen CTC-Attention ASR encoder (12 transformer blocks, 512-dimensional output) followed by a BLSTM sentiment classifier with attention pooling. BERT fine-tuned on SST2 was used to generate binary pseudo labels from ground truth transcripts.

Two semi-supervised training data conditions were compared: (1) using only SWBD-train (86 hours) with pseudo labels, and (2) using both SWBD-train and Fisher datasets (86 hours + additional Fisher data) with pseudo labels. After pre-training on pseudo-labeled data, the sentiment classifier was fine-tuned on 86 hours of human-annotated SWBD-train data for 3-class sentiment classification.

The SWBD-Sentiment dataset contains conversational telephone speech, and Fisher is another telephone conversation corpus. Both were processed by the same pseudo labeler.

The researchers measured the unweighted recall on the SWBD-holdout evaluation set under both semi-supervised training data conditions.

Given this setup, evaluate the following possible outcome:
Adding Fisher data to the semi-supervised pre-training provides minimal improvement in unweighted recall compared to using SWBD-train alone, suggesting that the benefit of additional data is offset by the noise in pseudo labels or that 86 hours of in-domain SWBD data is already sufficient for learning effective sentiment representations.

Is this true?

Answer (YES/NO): YES